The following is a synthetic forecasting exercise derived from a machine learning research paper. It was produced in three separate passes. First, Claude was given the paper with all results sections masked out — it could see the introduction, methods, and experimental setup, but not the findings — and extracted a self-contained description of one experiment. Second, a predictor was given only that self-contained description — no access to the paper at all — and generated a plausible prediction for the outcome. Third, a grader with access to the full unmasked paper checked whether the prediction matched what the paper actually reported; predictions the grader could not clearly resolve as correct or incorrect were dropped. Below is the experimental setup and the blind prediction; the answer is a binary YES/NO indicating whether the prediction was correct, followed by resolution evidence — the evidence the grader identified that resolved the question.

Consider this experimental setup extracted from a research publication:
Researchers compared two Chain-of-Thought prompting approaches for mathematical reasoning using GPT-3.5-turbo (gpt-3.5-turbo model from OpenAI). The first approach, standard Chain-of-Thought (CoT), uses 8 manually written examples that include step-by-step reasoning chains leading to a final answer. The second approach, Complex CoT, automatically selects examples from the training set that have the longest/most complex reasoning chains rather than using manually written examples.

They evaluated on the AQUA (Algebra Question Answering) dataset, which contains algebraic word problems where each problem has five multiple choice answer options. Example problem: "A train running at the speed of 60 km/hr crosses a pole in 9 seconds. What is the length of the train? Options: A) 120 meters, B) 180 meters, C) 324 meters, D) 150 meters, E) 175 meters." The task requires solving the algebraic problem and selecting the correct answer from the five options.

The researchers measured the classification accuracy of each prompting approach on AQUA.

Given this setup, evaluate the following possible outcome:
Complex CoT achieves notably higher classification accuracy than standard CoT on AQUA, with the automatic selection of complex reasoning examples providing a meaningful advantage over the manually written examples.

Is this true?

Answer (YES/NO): NO